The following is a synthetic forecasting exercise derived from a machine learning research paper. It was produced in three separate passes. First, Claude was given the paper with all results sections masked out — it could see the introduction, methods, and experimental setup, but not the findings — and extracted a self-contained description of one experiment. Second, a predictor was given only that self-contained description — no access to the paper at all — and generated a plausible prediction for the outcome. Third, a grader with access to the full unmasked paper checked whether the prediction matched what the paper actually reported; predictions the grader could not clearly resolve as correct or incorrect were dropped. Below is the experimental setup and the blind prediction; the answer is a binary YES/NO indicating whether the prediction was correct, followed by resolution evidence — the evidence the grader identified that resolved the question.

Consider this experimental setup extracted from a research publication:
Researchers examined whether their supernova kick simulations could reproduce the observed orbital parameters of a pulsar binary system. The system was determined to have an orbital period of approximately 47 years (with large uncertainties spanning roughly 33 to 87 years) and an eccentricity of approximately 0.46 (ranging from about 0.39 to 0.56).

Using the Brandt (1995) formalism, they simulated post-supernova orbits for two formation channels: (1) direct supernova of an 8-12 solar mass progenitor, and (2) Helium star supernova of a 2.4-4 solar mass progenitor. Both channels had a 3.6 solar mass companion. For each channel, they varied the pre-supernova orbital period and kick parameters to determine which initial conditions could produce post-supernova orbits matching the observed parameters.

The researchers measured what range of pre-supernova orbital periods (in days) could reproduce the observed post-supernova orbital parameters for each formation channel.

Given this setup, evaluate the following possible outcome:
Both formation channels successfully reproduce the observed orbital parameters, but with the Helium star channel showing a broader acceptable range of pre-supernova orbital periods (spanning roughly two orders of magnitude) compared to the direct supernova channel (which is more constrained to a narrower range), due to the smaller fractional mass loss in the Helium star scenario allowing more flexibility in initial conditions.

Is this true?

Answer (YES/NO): NO